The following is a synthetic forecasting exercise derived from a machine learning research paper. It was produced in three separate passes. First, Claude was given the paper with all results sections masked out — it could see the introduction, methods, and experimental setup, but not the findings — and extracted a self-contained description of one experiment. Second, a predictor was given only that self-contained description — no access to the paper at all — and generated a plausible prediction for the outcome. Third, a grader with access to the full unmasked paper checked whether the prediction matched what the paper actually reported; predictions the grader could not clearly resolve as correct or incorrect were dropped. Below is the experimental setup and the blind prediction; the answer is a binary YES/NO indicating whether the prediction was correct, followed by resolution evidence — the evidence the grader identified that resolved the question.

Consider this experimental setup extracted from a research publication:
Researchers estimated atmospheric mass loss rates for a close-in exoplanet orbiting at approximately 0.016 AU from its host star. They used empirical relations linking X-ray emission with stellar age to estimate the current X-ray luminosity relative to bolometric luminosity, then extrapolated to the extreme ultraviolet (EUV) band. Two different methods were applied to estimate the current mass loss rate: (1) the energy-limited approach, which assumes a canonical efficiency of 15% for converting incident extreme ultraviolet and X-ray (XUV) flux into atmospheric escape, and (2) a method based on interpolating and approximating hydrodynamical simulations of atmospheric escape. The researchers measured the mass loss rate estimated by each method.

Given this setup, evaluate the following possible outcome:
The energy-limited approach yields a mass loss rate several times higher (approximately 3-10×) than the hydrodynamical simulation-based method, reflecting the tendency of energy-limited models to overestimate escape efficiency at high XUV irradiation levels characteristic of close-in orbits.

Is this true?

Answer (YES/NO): NO